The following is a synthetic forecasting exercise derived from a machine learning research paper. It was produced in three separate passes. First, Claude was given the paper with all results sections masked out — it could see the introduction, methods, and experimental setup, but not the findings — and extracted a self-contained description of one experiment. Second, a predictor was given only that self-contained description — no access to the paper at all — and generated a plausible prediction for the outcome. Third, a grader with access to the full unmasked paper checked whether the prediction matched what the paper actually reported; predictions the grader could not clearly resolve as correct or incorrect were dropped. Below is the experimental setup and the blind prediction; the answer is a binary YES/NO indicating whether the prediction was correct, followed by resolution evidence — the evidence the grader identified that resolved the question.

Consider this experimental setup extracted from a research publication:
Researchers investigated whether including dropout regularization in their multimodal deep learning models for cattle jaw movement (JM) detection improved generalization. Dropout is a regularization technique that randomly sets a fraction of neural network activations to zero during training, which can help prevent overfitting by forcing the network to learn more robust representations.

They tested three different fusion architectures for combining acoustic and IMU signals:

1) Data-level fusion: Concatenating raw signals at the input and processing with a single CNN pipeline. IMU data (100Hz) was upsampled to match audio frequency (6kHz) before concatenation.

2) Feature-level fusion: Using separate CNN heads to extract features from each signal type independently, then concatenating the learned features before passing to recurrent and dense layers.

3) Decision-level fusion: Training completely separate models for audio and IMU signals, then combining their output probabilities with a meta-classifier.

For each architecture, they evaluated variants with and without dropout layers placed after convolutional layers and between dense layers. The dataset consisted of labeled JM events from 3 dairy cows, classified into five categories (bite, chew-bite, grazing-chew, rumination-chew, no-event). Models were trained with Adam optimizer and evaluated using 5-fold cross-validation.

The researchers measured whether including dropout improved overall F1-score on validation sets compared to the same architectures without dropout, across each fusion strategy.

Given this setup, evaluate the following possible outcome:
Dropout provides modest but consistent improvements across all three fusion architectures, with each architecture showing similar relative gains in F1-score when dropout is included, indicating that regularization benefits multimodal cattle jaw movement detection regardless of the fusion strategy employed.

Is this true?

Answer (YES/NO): NO